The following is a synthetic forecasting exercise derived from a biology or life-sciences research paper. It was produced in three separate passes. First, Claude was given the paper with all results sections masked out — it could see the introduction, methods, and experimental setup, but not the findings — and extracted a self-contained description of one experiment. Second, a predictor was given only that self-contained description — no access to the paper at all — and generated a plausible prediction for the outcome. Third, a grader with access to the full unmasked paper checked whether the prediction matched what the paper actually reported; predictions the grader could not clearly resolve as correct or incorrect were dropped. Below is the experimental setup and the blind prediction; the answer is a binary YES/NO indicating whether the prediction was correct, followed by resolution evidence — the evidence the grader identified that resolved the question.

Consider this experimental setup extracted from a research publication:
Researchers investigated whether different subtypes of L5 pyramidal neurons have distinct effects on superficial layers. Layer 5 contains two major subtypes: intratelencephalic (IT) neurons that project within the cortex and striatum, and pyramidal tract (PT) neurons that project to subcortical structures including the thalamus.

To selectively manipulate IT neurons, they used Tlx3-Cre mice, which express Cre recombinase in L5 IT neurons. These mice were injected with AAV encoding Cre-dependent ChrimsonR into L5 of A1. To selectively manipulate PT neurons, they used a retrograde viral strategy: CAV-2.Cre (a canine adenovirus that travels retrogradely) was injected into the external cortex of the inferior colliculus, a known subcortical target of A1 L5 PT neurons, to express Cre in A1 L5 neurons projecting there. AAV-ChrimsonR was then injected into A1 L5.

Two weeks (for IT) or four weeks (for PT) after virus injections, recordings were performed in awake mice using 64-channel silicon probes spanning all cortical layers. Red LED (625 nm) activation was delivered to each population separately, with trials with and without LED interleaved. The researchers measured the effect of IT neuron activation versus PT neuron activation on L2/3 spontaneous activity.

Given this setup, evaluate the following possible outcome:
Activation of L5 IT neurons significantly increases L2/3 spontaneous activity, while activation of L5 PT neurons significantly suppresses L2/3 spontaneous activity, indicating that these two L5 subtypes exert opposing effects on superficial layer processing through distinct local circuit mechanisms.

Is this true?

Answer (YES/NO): NO